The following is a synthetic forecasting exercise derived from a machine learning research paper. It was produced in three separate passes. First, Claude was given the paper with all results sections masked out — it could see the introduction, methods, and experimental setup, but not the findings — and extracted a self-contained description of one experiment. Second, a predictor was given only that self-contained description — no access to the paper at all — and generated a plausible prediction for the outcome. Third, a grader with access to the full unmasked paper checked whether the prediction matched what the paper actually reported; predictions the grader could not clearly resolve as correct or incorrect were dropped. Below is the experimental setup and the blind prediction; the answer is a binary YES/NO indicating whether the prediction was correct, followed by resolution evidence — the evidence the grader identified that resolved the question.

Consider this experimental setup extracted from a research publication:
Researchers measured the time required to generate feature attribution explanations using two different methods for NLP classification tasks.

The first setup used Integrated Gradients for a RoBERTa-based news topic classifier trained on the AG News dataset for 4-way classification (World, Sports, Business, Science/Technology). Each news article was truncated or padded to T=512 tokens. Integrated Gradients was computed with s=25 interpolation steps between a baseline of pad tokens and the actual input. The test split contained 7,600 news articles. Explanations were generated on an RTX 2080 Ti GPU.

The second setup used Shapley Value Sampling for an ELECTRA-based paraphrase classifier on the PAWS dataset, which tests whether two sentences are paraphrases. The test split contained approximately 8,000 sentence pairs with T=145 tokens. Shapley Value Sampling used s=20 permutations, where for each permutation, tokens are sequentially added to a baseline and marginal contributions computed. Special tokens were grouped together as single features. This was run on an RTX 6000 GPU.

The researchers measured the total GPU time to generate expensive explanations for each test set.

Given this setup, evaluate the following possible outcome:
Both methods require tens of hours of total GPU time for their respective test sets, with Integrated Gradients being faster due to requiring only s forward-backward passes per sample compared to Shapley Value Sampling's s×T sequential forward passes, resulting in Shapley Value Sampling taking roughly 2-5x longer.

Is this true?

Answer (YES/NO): NO